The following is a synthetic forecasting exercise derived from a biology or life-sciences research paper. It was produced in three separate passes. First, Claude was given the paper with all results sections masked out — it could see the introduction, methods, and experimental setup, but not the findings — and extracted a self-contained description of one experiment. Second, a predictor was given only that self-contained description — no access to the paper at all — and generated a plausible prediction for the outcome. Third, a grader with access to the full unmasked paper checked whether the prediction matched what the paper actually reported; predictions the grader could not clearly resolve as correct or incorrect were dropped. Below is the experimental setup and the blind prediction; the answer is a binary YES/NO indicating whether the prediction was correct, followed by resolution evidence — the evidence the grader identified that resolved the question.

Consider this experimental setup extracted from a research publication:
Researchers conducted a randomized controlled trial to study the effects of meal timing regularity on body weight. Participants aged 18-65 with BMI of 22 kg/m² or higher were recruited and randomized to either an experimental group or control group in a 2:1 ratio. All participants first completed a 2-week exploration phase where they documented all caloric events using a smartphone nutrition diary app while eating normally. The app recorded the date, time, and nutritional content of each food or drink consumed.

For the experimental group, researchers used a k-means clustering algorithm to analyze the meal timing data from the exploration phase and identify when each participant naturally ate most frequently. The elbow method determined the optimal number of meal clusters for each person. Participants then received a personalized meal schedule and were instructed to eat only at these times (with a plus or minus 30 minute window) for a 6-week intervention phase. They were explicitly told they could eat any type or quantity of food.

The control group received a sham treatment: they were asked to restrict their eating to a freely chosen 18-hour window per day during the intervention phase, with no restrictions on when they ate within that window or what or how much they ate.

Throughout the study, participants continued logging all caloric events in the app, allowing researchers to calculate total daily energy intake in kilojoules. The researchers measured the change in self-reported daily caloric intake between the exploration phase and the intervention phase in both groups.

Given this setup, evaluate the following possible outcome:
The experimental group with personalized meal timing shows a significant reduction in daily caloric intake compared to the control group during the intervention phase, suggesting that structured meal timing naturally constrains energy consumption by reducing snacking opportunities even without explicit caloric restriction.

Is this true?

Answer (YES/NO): NO